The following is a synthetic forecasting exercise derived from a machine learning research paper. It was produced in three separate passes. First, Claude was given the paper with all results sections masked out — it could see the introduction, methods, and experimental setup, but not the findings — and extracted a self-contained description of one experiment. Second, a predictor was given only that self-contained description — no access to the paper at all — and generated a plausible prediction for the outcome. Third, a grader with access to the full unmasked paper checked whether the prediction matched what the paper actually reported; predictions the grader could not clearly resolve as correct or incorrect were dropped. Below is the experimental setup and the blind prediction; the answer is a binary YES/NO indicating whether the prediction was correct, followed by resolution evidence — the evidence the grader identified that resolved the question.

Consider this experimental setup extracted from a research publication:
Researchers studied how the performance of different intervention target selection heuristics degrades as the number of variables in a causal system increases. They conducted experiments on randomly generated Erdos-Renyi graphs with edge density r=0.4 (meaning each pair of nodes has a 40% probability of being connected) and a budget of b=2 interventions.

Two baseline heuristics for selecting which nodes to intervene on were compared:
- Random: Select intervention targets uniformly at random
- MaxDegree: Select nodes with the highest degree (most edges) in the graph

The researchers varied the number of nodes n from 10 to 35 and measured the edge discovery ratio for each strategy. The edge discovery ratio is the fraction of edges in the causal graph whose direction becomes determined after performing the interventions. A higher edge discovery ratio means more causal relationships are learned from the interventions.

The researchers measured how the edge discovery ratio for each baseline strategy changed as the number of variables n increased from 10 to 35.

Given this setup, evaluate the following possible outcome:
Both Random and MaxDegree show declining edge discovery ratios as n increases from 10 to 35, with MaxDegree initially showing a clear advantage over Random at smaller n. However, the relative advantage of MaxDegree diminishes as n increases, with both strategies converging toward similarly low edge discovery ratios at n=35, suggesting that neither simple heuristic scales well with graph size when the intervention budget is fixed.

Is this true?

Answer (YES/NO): NO